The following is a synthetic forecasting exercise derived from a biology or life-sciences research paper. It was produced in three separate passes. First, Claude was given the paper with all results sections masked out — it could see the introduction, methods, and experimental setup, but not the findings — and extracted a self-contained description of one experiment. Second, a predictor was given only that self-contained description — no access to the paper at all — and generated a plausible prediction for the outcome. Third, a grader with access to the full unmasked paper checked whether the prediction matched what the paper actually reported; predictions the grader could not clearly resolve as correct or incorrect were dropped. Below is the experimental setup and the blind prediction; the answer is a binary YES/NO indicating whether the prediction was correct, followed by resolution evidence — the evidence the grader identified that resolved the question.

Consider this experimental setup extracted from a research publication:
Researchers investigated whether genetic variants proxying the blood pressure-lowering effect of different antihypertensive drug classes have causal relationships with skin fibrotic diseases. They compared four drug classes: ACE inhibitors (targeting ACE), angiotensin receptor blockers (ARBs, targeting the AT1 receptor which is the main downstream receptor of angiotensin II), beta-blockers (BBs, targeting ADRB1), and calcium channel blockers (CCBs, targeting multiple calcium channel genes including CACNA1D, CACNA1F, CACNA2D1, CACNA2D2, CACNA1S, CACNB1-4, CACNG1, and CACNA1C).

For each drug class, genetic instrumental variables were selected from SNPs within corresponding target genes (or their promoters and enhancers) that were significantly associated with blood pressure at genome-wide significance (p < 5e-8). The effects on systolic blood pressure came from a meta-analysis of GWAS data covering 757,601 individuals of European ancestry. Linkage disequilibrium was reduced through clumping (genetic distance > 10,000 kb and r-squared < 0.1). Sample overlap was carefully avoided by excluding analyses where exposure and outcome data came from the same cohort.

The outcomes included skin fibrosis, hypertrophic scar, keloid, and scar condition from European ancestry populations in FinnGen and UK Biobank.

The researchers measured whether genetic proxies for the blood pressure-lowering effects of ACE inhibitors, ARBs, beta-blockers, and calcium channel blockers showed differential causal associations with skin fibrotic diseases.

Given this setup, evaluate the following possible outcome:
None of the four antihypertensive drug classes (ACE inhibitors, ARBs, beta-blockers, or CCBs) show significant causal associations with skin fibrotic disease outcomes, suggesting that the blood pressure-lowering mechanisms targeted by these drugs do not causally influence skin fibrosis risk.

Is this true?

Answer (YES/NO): NO